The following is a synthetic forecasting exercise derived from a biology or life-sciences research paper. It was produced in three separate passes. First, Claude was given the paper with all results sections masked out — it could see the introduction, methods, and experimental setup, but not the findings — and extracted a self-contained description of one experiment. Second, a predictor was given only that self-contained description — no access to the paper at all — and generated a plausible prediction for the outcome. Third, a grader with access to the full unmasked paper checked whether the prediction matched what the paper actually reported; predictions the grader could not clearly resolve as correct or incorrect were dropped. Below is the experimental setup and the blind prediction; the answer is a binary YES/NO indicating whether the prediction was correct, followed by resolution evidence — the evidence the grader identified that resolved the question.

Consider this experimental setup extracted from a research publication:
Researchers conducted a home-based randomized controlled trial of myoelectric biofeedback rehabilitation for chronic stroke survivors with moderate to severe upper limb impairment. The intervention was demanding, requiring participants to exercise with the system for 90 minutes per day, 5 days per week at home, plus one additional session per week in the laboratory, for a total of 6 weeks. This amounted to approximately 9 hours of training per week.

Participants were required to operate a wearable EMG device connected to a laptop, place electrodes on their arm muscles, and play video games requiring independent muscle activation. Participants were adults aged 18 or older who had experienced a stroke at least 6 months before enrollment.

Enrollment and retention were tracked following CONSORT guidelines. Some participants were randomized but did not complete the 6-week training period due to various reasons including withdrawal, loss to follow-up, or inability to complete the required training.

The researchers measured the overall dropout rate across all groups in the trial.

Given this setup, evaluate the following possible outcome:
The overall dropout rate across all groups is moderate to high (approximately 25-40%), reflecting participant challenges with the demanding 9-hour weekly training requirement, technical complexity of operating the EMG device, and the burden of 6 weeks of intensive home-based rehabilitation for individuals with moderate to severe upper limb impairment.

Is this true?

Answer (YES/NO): NO